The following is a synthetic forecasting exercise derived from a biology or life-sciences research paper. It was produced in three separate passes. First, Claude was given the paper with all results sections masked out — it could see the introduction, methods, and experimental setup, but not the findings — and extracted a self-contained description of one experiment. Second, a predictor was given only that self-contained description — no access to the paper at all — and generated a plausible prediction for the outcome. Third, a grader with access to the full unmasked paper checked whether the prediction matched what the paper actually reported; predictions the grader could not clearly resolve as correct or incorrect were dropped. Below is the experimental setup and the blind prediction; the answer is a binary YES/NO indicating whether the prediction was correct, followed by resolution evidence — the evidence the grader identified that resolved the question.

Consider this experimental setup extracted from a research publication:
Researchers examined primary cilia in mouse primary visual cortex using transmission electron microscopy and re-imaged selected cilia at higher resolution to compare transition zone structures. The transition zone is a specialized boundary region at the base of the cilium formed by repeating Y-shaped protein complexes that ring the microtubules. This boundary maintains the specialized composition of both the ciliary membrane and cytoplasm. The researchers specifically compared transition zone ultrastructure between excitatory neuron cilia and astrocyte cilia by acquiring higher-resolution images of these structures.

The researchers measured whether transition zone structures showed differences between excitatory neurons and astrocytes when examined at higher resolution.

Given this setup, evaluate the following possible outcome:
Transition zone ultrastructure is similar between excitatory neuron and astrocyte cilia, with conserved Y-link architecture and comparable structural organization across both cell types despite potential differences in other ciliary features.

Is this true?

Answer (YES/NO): NO